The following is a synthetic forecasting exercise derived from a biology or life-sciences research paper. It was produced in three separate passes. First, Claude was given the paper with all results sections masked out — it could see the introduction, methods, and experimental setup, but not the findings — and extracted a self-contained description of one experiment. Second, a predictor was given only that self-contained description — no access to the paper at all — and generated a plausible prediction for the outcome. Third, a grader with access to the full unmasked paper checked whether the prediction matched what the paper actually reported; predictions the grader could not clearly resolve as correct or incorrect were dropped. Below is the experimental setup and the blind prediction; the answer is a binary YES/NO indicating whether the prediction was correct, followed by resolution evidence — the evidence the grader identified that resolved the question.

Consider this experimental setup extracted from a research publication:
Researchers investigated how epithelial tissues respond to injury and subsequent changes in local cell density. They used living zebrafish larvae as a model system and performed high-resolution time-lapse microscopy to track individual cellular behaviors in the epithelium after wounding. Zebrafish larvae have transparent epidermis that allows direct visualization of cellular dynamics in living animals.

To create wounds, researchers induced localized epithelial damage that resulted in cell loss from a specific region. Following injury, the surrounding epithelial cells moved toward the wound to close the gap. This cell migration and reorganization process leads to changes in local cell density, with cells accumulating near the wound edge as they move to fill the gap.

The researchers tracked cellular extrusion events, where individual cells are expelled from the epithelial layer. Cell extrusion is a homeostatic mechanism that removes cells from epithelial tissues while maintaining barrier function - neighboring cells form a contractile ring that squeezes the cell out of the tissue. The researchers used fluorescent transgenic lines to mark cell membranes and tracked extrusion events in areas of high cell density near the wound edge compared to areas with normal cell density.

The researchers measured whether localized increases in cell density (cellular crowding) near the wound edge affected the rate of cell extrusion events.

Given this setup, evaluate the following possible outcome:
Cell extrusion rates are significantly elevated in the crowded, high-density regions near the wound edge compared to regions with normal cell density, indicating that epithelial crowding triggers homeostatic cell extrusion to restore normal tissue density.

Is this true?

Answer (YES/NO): YES